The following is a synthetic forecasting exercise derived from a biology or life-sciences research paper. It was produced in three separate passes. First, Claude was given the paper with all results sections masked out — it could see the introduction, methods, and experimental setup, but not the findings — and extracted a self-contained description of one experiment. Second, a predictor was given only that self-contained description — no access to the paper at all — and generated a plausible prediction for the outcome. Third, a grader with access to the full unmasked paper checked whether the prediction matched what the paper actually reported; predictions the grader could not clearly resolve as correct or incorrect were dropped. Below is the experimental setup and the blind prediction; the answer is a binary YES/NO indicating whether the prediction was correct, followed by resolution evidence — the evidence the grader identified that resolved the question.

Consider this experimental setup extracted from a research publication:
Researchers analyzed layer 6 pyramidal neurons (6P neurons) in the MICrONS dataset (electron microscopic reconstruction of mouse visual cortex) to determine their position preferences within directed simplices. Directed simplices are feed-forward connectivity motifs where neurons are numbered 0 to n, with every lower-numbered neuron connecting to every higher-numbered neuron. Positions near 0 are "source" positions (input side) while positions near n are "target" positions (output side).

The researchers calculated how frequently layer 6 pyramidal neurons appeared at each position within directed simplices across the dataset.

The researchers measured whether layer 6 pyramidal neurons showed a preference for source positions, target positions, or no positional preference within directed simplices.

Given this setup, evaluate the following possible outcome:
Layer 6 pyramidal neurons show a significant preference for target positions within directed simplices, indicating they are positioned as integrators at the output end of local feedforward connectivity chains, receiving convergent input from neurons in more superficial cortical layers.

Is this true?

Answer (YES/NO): YES